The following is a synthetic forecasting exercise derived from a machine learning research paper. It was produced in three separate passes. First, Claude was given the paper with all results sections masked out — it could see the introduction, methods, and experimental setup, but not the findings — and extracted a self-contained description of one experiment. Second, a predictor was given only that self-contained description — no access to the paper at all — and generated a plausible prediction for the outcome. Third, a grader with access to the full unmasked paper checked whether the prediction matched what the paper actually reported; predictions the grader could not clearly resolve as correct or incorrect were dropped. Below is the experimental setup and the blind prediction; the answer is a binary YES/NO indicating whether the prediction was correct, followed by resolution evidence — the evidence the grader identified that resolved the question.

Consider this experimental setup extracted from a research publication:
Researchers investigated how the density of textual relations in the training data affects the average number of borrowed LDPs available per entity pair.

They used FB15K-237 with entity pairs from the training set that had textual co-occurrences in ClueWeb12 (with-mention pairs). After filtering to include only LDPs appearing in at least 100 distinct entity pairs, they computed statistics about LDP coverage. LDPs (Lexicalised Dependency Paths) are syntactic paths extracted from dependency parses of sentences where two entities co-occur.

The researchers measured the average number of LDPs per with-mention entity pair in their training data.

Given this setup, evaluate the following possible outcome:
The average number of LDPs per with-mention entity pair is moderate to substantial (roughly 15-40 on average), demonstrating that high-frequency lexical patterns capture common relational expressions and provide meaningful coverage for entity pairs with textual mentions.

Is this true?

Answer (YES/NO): NO